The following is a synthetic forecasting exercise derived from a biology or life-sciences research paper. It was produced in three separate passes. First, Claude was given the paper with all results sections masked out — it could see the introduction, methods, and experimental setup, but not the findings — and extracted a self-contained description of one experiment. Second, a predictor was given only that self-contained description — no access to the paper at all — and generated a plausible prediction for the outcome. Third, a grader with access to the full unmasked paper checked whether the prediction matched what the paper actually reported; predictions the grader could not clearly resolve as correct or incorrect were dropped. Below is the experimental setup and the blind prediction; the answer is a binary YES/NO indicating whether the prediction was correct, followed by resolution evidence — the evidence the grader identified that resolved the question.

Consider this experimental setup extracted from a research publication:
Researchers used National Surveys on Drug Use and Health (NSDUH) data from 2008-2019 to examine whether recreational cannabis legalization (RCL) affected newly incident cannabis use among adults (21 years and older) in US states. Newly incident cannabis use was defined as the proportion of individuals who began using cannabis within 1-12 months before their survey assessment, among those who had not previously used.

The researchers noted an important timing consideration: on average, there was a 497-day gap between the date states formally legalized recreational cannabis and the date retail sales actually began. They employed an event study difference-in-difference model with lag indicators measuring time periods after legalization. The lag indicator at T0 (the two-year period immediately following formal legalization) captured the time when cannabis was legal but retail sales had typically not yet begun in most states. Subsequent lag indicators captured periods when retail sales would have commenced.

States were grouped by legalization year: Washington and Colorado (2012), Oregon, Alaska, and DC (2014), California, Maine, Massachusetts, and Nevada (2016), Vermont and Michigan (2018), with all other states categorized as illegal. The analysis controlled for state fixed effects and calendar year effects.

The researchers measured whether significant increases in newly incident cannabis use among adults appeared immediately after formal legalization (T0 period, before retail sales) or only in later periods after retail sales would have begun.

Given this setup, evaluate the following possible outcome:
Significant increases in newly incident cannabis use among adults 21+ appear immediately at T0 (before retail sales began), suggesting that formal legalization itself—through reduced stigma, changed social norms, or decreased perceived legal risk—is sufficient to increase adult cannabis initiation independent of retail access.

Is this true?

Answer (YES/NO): NO